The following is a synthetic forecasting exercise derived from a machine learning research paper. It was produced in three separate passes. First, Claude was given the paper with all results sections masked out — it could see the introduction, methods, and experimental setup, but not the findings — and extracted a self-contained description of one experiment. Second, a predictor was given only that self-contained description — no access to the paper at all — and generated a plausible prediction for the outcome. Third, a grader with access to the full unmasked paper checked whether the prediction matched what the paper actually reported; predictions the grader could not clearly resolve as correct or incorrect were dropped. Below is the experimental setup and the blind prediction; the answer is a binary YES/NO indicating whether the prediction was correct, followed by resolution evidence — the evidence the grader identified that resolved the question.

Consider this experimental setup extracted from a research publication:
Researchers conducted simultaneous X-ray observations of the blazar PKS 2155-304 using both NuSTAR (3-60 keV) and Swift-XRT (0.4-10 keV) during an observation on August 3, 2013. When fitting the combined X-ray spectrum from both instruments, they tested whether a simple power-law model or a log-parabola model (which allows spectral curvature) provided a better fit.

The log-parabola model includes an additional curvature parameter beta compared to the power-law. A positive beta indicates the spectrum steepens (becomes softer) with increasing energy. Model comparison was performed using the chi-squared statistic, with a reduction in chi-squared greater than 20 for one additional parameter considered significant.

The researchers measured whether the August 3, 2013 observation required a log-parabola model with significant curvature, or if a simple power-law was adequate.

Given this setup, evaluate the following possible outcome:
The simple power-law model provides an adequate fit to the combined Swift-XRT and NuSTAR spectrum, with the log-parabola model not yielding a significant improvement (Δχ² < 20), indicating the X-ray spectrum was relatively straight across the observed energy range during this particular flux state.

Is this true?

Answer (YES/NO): NO